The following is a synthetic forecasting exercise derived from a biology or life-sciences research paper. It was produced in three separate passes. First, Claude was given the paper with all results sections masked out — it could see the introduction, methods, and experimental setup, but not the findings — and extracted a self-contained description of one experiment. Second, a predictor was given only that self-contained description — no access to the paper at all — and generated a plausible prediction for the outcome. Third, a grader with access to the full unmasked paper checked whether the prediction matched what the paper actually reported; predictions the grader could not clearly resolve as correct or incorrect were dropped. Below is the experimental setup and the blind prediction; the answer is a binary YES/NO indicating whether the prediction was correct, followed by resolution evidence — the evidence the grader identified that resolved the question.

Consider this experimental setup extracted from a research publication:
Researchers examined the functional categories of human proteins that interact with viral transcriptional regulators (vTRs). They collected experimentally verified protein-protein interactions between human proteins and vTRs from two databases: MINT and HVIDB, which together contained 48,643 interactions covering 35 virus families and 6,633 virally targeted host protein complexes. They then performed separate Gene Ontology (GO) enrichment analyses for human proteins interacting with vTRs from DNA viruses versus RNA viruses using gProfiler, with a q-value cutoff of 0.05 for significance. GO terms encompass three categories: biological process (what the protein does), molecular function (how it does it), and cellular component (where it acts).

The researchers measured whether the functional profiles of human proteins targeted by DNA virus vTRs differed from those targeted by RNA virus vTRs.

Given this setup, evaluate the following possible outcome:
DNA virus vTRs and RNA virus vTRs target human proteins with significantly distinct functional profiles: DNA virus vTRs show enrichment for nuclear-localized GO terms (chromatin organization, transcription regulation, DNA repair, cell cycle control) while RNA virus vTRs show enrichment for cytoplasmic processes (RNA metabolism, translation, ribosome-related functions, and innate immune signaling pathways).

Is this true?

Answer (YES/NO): NO